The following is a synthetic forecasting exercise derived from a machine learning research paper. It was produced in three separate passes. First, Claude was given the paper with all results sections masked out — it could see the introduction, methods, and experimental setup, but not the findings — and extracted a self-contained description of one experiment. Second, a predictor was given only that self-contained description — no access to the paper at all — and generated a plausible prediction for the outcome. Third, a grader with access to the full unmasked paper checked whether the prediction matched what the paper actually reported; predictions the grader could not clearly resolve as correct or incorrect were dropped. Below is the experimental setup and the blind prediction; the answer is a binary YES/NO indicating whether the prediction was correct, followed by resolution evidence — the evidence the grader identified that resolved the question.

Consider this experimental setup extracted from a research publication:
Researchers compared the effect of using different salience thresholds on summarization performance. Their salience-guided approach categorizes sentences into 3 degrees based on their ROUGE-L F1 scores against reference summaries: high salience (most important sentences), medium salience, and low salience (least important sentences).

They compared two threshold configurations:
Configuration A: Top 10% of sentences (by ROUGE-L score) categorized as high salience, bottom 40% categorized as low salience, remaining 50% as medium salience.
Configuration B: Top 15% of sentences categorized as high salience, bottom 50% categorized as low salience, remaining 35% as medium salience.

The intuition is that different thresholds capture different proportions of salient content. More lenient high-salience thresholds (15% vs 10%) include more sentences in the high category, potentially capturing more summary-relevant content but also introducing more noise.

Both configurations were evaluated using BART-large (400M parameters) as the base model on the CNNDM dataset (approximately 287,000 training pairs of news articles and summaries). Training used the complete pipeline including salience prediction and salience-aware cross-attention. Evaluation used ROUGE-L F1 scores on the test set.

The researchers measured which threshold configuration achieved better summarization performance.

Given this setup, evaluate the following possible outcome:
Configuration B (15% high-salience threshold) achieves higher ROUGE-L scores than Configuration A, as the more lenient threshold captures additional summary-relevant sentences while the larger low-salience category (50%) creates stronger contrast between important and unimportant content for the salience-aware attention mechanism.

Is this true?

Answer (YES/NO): YES